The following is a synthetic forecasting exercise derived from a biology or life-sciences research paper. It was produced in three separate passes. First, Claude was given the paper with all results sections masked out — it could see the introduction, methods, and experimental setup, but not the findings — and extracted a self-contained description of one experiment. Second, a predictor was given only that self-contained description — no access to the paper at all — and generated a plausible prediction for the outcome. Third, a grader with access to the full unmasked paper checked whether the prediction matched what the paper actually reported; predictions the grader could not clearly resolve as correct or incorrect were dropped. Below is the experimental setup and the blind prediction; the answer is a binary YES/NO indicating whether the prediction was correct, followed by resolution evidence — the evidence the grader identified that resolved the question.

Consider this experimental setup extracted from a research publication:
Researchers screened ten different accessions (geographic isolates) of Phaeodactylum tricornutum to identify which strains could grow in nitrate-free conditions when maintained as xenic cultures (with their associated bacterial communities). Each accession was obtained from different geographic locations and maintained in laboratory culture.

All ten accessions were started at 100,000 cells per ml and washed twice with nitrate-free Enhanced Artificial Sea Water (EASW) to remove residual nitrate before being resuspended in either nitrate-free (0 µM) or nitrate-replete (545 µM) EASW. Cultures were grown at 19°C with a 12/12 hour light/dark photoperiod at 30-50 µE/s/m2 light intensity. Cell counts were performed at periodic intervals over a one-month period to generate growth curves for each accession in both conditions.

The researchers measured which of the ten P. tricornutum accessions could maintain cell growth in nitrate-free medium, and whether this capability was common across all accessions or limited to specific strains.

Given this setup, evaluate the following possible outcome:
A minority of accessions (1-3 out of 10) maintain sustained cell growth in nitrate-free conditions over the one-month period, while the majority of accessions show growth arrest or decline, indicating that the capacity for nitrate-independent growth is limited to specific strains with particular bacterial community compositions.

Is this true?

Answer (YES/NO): YES